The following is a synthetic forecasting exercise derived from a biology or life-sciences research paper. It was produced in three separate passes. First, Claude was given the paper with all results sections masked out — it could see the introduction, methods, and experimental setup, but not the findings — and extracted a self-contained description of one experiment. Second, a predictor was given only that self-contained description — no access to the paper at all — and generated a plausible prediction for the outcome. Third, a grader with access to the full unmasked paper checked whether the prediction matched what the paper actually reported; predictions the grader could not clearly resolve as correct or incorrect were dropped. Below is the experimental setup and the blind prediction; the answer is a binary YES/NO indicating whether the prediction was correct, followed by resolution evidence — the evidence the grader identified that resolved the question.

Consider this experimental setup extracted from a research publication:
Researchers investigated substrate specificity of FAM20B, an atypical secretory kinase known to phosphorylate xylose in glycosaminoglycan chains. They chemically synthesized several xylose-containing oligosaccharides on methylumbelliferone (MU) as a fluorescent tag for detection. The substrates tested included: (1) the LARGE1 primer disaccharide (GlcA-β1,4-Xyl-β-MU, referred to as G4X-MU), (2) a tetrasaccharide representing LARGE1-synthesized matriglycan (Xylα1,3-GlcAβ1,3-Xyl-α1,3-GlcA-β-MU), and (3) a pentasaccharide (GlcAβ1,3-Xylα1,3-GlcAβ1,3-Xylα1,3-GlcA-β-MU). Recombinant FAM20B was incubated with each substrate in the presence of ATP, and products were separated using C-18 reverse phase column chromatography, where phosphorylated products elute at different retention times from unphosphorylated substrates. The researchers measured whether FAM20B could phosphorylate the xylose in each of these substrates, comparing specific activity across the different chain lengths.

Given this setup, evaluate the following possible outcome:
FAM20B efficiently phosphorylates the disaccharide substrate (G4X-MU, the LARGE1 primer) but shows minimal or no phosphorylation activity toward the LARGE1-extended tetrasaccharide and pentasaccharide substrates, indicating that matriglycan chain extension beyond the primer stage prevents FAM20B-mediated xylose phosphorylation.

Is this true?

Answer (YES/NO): YES